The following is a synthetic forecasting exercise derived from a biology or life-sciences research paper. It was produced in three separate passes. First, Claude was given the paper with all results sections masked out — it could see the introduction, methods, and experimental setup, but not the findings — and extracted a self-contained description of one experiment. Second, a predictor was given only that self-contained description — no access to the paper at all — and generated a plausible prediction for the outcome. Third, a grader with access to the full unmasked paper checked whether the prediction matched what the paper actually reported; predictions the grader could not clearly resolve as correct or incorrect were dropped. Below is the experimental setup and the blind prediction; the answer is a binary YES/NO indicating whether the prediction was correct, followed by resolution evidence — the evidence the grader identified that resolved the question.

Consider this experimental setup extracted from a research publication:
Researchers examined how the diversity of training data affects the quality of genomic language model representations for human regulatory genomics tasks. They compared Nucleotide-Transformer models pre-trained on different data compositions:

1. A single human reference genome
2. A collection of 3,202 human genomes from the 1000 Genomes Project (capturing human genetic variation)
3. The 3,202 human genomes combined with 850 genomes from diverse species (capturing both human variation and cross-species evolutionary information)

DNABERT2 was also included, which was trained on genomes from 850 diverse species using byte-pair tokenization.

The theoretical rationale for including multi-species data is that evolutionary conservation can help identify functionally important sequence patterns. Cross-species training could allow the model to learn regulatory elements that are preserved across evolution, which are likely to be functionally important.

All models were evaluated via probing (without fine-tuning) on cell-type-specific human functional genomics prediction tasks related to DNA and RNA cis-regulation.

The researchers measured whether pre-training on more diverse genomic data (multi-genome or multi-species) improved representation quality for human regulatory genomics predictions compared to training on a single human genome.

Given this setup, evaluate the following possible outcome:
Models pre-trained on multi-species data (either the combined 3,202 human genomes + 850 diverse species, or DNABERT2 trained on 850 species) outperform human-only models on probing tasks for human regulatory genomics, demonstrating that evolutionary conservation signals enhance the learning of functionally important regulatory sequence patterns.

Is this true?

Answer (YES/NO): NO